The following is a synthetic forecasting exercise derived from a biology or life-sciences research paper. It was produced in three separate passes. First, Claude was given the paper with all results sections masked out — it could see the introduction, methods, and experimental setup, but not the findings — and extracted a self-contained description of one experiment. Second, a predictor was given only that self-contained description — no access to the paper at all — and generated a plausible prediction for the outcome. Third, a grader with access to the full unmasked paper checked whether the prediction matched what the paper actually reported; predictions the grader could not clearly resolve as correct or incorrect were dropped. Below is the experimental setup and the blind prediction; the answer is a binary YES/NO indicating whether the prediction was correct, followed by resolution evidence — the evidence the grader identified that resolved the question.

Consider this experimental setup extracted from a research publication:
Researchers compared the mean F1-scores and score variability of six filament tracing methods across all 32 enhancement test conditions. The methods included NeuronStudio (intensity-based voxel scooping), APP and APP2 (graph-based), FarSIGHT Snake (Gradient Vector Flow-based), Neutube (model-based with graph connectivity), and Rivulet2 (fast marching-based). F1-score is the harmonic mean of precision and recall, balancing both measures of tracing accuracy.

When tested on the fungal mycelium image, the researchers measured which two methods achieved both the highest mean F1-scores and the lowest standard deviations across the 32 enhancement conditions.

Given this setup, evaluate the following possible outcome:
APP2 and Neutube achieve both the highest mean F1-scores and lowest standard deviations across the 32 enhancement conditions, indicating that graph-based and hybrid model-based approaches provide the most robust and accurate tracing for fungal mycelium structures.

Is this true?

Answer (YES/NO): NO